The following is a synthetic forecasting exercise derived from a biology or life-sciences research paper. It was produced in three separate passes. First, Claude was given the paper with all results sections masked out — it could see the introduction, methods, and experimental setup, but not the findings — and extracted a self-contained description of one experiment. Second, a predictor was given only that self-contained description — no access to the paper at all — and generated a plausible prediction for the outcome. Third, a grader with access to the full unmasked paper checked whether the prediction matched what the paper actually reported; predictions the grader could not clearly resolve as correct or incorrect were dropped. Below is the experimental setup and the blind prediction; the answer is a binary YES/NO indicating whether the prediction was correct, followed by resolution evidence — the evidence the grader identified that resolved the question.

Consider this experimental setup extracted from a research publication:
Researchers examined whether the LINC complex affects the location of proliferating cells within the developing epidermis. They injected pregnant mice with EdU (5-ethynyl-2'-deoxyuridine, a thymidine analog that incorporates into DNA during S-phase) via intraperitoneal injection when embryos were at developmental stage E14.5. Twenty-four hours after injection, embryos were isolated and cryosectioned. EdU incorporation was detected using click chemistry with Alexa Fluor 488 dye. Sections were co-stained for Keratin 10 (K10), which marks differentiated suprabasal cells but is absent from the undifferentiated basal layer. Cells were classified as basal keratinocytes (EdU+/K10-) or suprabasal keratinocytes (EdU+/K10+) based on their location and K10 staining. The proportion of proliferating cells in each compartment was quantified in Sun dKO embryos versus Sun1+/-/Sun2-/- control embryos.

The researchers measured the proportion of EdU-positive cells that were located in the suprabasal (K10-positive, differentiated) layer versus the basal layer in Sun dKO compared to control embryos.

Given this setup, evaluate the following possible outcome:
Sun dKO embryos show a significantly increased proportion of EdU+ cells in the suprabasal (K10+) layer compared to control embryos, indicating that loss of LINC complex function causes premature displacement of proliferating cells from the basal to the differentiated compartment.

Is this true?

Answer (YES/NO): YES